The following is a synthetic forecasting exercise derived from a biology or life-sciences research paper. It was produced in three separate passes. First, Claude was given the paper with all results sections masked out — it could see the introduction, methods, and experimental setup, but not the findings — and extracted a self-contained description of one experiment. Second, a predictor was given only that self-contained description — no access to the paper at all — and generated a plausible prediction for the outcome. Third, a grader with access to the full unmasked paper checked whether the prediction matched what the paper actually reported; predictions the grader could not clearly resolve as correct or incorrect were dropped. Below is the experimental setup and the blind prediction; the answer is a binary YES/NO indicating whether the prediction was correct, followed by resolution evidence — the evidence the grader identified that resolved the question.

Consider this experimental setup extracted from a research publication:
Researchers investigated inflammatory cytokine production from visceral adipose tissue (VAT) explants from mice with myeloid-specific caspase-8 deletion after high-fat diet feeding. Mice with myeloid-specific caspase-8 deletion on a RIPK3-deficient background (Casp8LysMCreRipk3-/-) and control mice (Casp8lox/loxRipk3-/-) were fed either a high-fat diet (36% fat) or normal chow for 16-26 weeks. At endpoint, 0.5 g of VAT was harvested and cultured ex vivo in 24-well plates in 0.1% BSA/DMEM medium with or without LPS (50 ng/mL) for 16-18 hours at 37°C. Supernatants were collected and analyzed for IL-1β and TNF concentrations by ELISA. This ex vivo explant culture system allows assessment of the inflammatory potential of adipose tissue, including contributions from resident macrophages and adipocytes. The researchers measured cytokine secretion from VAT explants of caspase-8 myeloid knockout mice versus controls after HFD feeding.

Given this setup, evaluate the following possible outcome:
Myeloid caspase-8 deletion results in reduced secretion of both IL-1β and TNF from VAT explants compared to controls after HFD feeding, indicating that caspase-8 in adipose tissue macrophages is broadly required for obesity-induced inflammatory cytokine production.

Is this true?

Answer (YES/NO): YES